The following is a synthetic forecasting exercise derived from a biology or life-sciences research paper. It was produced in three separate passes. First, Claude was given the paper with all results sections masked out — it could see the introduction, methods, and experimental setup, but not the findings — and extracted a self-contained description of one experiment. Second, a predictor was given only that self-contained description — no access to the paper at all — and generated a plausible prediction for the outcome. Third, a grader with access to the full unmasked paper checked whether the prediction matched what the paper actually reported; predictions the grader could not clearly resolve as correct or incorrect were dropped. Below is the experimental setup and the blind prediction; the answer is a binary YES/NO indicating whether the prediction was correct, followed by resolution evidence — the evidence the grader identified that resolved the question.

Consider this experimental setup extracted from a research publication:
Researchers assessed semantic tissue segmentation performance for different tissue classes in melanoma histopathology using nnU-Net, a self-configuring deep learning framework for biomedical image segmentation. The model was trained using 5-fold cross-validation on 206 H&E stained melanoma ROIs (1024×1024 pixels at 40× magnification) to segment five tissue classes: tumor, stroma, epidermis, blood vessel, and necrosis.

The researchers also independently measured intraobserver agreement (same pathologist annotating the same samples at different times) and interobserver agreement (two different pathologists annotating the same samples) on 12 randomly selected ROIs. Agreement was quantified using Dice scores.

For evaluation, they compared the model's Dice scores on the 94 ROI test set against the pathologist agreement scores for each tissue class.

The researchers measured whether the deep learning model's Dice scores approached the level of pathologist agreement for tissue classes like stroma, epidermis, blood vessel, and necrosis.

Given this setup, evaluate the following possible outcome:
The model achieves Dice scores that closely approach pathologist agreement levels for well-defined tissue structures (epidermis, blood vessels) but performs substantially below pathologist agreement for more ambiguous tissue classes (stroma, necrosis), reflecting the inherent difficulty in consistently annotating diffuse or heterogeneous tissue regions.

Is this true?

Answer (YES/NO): NO